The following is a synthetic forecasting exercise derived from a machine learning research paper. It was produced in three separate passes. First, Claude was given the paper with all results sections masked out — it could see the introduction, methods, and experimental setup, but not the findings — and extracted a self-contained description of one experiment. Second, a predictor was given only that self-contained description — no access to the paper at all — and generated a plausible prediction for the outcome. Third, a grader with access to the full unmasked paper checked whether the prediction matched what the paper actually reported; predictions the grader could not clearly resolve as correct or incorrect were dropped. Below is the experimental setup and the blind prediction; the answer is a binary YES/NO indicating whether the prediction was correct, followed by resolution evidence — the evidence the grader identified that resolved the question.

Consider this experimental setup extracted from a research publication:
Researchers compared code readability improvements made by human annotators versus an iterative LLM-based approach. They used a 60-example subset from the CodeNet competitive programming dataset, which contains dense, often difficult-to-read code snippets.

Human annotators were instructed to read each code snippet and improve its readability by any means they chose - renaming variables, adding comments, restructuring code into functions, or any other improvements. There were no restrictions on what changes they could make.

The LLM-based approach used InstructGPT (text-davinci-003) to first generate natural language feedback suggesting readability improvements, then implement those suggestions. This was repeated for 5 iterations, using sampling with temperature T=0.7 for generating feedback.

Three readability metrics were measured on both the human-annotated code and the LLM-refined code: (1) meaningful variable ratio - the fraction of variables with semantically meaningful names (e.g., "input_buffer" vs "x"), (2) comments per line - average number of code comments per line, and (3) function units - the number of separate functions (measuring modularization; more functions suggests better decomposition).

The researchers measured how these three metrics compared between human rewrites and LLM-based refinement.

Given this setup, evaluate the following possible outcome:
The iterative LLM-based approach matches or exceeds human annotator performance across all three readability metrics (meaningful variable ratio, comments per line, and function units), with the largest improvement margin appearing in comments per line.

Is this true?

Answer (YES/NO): NO